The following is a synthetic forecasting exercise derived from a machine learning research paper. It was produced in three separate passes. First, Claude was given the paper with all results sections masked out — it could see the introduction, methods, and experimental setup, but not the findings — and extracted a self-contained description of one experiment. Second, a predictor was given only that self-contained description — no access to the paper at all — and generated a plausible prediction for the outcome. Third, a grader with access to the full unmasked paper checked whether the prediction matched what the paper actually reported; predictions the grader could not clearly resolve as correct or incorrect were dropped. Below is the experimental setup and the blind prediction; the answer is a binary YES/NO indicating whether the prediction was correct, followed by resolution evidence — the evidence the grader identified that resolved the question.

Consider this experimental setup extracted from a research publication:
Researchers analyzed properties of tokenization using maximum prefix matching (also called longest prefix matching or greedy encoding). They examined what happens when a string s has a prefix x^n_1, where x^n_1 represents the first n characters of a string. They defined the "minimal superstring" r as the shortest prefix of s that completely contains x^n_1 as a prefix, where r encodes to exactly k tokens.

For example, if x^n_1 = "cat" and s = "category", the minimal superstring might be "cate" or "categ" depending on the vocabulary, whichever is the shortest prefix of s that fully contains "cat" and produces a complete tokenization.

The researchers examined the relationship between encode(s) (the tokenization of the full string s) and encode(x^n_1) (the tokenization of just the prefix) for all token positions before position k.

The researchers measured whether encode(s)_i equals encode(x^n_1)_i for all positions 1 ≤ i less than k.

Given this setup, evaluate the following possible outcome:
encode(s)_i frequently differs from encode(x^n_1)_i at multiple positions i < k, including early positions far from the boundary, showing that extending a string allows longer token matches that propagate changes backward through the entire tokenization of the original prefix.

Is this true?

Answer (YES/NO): NO